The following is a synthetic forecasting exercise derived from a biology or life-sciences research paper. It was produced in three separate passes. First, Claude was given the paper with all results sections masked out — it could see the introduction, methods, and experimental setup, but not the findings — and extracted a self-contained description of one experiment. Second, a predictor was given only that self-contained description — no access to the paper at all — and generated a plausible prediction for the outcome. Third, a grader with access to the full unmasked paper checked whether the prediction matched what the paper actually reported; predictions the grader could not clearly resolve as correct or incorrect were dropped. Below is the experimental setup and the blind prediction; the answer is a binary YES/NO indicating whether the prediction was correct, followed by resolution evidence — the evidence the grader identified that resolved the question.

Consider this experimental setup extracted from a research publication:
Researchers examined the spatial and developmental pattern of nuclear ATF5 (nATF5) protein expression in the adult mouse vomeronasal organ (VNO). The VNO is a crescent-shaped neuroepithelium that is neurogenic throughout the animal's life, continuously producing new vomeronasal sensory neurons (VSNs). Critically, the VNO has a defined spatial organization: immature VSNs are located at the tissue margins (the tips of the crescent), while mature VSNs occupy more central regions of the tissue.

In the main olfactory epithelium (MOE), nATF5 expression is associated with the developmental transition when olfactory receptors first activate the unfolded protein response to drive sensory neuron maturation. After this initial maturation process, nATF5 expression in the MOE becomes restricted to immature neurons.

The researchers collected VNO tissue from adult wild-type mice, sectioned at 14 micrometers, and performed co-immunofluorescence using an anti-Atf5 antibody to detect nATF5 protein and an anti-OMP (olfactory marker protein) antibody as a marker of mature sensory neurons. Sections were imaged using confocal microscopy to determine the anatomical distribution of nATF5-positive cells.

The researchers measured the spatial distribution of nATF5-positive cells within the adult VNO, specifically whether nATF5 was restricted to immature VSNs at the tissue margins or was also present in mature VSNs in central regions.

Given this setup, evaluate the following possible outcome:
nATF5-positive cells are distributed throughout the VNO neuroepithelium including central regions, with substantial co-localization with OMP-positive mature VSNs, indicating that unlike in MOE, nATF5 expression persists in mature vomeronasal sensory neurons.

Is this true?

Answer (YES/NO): NO